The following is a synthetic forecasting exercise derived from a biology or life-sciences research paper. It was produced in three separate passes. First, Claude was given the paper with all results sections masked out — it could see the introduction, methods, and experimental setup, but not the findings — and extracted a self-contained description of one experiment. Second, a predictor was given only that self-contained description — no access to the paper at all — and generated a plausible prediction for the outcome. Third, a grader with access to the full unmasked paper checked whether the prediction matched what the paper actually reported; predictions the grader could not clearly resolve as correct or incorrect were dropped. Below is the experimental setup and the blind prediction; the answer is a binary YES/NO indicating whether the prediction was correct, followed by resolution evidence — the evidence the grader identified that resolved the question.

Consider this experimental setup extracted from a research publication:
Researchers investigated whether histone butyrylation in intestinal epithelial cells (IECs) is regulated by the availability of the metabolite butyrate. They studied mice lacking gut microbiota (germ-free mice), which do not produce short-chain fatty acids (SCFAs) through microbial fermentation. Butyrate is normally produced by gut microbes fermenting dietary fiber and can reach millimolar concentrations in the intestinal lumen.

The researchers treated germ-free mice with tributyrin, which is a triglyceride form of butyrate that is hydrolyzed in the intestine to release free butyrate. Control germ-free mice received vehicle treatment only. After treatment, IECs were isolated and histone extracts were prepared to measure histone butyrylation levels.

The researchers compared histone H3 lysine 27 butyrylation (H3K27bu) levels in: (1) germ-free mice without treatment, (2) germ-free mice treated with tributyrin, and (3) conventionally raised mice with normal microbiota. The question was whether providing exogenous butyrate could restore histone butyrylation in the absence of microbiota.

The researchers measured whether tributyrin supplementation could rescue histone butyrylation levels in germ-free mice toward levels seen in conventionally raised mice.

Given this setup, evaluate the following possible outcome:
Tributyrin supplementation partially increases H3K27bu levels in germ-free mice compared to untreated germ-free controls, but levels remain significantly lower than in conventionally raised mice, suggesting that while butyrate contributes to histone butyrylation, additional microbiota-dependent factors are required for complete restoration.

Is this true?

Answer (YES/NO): YES